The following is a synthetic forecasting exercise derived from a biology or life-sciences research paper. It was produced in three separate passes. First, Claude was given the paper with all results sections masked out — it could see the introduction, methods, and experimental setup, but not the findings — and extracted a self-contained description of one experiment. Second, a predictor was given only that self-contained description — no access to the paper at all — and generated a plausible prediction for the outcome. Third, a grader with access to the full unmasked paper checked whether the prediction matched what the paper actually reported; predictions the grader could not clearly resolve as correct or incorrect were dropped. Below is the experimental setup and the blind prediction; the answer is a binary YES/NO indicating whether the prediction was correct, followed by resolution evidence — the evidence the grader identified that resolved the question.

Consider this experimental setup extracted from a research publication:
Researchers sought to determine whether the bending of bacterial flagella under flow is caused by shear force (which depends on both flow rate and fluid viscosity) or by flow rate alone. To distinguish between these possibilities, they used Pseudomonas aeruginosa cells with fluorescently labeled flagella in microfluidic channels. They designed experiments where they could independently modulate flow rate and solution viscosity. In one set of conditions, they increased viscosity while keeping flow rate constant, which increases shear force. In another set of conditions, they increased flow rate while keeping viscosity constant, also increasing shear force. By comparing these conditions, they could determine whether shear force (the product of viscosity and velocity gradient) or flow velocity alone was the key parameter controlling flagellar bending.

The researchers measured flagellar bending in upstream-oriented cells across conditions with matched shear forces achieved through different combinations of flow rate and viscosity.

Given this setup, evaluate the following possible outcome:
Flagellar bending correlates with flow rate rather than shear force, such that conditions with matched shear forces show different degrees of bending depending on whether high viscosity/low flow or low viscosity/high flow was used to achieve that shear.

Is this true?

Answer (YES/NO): NO